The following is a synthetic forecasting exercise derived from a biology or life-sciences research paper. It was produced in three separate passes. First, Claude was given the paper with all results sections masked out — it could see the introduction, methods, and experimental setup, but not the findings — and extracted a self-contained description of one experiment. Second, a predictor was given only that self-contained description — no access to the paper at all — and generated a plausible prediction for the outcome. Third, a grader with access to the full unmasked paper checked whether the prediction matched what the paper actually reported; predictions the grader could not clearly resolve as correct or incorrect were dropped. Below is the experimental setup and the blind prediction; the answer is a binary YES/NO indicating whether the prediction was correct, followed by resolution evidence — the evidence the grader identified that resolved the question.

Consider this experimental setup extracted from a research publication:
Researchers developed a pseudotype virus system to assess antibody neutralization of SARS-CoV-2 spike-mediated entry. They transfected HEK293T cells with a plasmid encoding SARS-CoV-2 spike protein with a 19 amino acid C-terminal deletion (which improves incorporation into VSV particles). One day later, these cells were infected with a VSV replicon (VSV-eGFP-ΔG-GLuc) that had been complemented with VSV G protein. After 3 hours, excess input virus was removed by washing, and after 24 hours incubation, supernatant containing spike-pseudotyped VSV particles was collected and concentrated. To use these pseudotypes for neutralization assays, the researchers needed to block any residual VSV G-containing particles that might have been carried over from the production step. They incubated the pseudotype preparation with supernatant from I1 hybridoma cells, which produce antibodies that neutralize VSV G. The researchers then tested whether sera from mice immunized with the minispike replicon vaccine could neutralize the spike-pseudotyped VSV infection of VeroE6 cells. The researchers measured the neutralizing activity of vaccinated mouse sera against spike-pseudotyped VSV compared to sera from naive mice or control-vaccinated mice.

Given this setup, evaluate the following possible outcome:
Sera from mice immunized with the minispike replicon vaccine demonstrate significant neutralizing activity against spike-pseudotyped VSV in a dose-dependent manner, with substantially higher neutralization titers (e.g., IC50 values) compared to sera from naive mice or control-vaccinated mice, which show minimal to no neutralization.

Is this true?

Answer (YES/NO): YES